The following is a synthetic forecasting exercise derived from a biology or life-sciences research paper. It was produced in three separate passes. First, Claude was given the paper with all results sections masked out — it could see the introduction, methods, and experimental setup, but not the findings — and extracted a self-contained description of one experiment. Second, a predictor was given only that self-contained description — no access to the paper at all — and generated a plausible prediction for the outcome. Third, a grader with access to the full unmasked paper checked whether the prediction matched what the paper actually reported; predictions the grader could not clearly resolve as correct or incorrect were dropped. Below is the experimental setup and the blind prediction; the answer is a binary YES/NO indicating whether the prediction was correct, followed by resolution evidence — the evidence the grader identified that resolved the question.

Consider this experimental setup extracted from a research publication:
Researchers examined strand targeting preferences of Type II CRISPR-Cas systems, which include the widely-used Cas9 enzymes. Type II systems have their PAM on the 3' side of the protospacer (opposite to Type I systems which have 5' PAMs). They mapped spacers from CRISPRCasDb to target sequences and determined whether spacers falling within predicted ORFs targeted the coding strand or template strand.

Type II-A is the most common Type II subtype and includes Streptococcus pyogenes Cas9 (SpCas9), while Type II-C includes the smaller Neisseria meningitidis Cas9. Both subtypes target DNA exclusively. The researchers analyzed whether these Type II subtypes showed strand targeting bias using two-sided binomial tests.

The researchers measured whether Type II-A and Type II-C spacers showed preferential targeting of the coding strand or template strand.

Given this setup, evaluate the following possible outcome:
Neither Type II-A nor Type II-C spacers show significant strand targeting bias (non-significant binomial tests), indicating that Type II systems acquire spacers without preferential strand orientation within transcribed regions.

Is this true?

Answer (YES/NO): NO